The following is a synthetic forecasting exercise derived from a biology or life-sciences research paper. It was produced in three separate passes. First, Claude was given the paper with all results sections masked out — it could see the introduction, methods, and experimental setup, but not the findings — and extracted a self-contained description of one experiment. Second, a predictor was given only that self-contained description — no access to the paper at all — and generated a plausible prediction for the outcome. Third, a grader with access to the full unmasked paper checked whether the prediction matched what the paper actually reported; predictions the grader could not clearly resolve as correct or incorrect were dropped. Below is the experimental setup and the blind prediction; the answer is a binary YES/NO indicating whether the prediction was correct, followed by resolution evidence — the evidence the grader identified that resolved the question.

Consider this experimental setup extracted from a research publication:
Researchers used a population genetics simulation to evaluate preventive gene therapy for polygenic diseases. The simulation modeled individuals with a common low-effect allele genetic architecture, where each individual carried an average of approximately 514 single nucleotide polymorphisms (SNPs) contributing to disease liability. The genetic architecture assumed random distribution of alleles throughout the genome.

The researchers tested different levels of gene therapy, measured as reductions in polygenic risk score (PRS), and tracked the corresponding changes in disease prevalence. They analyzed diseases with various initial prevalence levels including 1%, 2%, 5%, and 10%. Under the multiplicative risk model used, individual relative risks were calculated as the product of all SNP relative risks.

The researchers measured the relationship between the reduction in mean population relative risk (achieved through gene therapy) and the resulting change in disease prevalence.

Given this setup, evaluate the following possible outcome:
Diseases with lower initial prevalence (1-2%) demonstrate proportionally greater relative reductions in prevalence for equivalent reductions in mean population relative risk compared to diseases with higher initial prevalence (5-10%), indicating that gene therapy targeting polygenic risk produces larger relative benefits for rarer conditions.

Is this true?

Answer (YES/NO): NO